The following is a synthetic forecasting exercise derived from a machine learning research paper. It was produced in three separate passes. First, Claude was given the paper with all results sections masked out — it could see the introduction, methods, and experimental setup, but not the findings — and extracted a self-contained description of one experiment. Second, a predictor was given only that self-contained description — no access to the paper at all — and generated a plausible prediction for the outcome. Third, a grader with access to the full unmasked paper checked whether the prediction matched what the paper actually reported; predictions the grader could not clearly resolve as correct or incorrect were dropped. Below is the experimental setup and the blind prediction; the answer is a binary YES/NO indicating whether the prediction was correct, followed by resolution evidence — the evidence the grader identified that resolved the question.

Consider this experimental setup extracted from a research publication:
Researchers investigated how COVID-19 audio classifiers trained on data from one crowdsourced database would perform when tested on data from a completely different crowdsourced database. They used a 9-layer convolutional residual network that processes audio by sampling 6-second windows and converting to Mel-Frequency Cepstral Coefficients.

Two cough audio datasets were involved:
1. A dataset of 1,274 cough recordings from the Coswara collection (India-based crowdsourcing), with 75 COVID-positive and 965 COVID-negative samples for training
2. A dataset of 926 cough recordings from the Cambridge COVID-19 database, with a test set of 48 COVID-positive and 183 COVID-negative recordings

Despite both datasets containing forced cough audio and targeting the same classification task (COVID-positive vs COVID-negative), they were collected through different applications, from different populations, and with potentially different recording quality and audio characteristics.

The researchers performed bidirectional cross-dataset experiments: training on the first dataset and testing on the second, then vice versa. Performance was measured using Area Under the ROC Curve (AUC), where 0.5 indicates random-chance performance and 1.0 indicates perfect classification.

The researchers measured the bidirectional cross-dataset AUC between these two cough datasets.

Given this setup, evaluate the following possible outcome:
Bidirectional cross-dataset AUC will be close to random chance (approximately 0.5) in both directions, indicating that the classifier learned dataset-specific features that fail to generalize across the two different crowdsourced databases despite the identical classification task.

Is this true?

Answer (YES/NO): YES